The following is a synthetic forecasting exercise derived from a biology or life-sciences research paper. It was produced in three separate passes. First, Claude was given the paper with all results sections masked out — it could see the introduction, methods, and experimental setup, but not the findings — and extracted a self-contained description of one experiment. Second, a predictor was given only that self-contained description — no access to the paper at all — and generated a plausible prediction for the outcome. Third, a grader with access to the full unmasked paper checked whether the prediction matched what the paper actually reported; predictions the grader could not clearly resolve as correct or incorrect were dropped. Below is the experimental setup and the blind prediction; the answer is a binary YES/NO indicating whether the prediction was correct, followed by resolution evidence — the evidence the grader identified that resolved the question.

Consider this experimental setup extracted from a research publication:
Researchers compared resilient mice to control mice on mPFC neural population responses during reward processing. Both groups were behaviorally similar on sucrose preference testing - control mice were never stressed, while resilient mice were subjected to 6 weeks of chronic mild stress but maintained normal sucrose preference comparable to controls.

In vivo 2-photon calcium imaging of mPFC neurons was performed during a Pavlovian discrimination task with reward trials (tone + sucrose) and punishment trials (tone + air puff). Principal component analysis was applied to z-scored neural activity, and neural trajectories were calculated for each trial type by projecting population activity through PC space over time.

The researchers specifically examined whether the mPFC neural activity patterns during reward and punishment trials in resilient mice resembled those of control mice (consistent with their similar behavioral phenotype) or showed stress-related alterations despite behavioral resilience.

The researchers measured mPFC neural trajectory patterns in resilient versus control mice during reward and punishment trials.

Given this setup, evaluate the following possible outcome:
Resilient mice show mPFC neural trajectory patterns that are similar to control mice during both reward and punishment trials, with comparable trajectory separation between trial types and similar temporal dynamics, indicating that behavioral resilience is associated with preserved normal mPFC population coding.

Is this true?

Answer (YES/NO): NO